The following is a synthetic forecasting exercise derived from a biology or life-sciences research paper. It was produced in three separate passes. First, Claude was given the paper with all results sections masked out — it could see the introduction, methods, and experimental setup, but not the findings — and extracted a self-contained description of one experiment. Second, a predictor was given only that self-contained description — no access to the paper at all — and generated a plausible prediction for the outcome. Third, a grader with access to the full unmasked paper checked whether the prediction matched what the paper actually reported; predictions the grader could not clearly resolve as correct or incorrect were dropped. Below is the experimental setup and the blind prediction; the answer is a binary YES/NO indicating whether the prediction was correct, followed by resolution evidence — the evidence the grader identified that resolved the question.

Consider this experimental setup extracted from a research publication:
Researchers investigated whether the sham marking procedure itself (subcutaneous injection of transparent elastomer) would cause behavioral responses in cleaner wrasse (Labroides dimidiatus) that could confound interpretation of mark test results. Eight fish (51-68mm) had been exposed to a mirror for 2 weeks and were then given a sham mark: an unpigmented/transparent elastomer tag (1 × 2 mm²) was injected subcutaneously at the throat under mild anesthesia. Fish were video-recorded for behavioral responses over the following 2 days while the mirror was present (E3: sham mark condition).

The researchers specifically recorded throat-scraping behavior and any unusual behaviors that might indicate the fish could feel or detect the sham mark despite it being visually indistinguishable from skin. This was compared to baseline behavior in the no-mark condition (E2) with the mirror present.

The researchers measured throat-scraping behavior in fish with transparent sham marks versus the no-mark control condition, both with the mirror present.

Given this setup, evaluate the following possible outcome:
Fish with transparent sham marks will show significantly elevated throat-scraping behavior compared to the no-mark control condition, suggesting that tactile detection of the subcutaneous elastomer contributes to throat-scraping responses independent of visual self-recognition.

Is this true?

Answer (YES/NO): NO